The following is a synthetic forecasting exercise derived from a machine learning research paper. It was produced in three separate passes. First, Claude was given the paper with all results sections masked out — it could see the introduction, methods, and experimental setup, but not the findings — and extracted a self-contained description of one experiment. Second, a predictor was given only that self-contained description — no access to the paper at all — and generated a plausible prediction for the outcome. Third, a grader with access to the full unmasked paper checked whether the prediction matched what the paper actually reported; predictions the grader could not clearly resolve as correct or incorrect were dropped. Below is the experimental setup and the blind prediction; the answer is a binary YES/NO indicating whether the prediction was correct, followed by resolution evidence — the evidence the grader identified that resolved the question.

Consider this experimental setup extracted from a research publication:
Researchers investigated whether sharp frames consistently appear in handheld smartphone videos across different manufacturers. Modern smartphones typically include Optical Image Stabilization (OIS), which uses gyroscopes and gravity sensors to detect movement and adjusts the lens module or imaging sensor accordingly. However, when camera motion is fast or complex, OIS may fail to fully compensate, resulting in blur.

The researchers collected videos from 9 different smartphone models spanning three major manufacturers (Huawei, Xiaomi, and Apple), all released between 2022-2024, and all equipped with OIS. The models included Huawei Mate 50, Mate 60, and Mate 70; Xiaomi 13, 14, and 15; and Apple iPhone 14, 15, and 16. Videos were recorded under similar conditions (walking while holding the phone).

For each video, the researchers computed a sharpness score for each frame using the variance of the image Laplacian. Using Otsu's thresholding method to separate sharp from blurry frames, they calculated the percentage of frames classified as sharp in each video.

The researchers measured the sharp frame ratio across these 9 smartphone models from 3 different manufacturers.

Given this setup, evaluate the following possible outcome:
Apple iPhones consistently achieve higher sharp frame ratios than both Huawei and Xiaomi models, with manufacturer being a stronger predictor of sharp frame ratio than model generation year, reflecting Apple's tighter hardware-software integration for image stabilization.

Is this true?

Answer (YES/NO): NO